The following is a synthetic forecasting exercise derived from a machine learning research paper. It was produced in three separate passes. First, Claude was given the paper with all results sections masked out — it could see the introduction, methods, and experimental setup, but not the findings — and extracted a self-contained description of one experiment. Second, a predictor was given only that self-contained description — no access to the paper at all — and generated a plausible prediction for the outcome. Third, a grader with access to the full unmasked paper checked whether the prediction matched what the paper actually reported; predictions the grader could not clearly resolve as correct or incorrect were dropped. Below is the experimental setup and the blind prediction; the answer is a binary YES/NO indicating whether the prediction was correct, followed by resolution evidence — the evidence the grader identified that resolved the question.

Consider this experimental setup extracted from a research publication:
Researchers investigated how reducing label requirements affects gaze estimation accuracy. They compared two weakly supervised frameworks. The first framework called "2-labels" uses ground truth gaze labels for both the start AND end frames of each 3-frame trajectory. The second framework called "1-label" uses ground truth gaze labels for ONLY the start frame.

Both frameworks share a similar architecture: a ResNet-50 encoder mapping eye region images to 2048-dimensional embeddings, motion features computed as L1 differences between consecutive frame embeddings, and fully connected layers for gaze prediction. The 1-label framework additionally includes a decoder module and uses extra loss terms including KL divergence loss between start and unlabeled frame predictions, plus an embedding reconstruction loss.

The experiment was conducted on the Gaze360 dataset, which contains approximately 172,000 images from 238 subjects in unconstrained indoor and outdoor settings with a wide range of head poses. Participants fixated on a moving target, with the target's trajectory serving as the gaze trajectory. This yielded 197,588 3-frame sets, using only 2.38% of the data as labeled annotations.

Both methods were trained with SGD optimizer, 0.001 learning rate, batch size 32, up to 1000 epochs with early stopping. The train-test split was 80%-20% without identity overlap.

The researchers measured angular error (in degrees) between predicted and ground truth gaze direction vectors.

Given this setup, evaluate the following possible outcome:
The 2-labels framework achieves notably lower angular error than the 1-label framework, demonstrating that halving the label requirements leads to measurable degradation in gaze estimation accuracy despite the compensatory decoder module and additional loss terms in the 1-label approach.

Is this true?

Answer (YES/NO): NO